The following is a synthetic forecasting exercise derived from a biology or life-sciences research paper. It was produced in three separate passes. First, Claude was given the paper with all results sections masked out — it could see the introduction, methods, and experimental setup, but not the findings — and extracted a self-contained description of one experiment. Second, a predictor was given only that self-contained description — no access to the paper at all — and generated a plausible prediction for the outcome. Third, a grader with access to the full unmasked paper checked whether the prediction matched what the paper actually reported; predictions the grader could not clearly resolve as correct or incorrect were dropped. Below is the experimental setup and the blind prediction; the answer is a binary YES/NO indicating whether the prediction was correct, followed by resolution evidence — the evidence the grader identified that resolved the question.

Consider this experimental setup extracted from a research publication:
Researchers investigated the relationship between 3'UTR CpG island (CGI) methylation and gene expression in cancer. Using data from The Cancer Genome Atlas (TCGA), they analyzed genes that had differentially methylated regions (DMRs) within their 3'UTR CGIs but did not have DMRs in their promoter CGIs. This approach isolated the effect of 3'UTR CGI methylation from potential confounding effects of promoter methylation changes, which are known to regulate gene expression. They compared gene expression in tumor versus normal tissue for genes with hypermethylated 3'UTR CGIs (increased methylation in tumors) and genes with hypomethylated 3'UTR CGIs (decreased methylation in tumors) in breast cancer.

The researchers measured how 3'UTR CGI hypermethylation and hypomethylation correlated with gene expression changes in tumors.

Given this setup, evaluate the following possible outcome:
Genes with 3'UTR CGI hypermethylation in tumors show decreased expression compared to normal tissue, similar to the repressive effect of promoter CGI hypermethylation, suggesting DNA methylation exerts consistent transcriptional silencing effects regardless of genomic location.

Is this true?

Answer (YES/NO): NO